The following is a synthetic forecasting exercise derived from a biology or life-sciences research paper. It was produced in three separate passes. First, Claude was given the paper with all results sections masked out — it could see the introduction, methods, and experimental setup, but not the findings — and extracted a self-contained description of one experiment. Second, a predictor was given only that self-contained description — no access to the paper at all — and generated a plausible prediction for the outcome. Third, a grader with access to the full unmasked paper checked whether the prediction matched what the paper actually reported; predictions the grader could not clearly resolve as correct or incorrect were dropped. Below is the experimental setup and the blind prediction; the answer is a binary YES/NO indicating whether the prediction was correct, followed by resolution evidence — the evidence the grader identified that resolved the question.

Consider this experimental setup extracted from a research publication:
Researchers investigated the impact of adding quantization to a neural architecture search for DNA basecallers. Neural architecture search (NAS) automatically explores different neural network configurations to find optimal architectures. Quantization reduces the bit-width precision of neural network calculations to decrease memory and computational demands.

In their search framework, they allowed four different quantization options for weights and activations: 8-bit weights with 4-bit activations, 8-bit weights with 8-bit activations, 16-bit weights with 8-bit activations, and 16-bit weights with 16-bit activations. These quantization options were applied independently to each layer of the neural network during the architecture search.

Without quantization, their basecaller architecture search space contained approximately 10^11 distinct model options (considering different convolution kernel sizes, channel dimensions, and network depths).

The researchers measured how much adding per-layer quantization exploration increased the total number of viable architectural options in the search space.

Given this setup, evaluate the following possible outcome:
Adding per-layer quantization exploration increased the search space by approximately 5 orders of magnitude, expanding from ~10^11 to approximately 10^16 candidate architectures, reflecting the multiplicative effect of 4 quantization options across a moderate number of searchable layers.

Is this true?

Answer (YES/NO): NO